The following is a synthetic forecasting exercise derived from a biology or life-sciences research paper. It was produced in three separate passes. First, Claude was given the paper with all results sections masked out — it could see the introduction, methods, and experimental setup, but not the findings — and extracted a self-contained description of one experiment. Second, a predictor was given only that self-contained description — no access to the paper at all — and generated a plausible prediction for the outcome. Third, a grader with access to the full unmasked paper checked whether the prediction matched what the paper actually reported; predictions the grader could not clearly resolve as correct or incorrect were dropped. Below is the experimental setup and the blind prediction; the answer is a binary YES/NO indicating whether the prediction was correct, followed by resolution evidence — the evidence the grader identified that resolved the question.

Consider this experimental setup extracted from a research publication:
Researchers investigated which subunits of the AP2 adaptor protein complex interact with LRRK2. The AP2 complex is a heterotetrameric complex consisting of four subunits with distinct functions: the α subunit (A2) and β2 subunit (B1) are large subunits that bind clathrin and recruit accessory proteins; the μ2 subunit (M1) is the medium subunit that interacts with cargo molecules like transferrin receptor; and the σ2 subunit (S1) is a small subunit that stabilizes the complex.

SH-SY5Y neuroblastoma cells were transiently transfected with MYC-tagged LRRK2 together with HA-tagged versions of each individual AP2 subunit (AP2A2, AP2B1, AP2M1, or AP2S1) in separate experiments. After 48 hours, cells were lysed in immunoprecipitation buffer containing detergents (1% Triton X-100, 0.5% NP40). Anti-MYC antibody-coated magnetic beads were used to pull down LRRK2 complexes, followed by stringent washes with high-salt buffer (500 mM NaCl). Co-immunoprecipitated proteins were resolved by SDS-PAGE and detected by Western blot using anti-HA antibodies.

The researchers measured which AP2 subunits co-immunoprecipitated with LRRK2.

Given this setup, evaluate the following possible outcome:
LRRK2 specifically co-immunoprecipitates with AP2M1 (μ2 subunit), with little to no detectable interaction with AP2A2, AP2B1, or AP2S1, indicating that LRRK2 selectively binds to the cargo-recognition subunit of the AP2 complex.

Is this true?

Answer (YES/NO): NO